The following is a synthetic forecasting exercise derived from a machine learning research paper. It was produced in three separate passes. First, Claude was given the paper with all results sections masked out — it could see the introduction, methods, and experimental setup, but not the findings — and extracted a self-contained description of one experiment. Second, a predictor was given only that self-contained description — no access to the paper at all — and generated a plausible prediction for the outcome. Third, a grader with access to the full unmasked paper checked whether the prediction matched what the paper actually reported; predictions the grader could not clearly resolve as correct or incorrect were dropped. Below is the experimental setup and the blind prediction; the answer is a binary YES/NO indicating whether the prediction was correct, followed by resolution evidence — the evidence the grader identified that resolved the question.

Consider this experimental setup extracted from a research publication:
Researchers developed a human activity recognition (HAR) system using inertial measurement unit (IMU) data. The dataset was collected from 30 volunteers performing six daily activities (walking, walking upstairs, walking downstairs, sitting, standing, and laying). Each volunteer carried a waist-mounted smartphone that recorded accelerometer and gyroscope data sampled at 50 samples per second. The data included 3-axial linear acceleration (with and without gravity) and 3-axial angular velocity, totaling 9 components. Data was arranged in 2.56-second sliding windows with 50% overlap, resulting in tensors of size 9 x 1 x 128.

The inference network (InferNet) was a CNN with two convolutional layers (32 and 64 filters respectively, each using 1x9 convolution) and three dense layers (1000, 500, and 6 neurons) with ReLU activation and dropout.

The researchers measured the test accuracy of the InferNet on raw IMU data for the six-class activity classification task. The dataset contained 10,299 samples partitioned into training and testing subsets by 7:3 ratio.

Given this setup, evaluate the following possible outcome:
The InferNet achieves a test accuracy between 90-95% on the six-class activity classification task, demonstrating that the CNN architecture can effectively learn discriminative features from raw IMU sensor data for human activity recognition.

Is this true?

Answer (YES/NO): YES